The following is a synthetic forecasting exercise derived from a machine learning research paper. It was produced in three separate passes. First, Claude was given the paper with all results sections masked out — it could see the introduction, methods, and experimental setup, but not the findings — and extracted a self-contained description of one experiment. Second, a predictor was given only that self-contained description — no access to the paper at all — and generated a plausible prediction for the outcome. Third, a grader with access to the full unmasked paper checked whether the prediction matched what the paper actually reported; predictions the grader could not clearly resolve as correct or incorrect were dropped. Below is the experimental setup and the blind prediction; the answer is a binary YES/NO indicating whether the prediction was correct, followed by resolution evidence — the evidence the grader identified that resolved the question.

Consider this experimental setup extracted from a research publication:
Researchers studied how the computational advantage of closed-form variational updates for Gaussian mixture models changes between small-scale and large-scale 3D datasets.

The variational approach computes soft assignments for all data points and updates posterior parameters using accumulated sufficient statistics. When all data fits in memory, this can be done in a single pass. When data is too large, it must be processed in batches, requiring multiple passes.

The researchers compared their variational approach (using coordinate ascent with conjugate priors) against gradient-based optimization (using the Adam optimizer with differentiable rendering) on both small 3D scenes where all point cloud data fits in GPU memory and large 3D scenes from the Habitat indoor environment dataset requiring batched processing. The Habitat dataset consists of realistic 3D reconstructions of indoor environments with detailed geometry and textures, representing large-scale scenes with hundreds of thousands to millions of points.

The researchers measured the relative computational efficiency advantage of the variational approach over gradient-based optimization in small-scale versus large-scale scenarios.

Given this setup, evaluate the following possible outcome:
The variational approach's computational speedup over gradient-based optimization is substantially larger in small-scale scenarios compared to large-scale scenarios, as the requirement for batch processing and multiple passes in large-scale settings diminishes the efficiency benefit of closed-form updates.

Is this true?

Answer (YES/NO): YES